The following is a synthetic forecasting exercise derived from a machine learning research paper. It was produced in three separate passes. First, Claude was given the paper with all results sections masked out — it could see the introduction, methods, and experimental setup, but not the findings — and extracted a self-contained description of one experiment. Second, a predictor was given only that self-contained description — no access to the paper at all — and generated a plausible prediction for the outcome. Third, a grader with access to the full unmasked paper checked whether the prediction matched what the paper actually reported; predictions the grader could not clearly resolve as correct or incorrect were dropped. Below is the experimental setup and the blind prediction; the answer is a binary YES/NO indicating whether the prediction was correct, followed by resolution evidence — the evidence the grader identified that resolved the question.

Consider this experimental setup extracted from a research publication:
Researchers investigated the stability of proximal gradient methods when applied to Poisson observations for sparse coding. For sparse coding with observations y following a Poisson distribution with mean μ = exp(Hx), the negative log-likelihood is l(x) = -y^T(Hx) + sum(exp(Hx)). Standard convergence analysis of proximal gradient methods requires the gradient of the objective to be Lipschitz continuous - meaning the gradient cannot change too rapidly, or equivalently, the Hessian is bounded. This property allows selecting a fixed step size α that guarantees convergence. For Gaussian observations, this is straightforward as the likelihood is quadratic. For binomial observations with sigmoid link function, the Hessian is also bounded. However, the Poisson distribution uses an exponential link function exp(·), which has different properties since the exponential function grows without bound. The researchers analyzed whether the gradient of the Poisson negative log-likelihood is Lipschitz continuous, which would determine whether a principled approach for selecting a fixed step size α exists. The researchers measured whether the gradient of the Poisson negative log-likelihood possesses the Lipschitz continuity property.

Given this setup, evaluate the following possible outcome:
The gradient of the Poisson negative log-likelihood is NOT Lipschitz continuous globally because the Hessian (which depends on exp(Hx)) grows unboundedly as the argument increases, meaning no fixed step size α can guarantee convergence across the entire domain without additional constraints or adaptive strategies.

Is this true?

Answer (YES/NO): YES